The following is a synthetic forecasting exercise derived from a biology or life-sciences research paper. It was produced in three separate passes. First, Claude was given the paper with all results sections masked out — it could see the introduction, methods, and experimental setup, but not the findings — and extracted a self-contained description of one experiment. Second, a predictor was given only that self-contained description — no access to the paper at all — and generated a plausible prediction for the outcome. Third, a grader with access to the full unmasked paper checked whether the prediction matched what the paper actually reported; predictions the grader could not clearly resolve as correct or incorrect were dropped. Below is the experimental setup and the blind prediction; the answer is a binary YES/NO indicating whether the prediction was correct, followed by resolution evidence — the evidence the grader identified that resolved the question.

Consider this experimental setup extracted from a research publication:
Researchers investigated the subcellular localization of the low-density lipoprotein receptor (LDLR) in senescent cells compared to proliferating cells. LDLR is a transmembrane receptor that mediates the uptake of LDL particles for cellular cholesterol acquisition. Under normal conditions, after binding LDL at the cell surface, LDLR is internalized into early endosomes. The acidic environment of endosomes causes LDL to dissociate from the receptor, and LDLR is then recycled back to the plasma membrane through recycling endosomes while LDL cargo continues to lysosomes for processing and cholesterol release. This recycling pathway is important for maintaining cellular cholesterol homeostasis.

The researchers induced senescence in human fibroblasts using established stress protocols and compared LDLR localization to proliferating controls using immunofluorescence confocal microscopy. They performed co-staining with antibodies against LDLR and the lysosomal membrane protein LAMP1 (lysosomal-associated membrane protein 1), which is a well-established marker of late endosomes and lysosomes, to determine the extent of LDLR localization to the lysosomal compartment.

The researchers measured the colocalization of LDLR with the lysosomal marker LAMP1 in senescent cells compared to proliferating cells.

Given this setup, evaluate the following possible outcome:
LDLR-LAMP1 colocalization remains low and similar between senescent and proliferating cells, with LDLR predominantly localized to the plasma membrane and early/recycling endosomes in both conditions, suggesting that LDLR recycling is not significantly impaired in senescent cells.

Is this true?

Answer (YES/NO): NO